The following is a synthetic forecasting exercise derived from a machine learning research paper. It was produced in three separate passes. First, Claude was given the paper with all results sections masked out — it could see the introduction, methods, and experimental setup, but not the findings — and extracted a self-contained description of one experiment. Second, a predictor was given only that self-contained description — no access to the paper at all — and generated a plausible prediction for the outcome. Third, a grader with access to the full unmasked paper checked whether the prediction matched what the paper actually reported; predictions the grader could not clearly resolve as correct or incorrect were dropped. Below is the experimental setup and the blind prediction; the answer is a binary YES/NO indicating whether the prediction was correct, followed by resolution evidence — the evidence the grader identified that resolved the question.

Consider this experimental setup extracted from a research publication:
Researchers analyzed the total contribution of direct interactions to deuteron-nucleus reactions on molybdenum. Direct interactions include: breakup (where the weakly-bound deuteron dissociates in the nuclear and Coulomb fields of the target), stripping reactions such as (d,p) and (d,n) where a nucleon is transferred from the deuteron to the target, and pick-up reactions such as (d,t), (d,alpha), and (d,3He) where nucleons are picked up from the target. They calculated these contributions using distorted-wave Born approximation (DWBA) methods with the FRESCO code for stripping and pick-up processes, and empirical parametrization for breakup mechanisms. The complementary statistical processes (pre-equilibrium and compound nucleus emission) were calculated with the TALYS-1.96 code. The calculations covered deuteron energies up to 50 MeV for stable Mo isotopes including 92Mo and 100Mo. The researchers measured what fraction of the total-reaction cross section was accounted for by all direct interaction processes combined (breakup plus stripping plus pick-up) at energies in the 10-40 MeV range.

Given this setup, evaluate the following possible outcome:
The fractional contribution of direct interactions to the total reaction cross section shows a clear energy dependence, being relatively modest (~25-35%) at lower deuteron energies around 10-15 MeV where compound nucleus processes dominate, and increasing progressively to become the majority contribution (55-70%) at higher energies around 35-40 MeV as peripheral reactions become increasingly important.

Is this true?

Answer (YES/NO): NO